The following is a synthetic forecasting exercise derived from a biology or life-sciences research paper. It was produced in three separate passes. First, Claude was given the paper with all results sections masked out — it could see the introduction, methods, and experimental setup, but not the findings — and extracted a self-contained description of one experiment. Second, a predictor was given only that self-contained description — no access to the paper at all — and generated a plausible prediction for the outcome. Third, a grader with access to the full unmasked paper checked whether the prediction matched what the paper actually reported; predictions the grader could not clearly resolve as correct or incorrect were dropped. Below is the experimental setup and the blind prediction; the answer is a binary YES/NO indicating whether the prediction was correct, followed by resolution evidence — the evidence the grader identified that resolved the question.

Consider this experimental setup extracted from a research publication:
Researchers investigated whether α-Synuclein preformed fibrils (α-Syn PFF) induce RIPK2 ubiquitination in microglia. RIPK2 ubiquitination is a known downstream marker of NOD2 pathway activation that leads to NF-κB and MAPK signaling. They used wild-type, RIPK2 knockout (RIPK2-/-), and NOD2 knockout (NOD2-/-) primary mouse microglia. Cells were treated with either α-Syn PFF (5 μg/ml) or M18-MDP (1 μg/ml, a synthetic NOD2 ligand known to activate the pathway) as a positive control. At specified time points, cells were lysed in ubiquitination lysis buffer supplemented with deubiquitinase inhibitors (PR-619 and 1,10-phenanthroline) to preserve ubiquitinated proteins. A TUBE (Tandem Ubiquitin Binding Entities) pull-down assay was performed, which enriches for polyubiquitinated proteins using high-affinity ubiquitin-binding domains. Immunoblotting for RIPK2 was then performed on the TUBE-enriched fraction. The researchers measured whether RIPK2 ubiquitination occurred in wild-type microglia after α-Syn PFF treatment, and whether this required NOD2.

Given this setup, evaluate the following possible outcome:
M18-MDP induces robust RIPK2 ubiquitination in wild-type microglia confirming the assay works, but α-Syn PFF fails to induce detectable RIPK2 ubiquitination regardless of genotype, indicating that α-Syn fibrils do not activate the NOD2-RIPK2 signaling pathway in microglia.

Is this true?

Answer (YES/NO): NO